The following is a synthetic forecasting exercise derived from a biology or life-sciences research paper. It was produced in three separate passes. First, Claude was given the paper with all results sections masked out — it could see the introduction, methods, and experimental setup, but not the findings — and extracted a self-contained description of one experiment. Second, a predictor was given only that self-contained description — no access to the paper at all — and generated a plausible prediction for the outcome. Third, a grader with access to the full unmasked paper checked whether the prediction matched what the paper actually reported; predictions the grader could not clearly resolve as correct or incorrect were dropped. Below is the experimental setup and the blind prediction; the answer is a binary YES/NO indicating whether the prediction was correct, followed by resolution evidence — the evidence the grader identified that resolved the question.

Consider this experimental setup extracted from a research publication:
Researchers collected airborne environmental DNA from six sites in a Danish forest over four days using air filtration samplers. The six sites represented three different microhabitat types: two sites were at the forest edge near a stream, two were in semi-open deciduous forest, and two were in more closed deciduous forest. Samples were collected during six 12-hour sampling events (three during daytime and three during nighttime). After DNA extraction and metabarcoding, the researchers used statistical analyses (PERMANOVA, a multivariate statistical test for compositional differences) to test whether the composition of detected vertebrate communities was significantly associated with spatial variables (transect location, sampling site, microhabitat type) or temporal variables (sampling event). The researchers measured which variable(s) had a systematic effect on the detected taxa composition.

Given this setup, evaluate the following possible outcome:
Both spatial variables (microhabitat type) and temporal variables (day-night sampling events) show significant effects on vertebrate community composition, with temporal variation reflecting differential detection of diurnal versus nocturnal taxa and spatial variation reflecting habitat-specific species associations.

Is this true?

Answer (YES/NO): NO